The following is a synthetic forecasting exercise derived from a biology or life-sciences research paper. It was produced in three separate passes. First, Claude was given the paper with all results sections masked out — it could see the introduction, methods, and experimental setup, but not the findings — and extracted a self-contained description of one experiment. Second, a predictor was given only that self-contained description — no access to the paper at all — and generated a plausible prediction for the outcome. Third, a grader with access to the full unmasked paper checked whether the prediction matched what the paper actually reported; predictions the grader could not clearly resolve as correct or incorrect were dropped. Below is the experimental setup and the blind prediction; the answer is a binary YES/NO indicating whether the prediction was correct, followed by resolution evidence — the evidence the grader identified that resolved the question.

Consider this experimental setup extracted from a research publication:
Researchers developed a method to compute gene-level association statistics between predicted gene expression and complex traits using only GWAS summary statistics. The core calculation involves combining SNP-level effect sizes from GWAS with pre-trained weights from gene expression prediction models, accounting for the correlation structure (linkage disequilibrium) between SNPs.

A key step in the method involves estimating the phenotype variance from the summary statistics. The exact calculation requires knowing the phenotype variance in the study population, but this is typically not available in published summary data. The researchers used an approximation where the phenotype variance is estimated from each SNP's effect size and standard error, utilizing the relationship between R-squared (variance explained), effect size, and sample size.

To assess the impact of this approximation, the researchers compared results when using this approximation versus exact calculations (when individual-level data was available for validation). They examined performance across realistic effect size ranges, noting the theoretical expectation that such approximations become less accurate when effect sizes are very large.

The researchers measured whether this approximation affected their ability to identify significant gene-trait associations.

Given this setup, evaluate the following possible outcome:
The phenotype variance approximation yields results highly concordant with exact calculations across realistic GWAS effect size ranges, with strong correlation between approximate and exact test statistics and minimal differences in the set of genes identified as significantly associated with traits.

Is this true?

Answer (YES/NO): YES